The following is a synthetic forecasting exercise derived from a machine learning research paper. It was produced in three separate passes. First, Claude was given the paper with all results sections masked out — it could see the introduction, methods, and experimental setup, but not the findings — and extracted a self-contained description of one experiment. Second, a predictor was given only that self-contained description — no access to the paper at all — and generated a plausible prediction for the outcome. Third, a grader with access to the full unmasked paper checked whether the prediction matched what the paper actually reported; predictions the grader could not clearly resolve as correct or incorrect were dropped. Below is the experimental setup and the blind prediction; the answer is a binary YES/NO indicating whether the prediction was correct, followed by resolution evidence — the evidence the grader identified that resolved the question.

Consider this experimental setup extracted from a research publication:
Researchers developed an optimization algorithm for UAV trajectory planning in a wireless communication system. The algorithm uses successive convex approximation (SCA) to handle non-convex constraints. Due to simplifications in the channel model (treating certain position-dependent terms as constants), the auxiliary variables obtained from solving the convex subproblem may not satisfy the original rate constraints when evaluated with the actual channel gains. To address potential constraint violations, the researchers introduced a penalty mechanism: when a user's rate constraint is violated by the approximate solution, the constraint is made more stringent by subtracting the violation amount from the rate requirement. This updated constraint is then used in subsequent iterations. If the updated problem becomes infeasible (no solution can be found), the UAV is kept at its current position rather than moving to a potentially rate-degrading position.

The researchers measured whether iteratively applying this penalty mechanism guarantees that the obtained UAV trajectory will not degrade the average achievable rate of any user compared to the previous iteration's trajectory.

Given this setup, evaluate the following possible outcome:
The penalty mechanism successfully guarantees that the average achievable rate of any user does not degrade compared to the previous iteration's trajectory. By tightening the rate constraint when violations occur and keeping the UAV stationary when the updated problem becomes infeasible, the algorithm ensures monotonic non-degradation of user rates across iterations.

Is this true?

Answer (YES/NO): YES